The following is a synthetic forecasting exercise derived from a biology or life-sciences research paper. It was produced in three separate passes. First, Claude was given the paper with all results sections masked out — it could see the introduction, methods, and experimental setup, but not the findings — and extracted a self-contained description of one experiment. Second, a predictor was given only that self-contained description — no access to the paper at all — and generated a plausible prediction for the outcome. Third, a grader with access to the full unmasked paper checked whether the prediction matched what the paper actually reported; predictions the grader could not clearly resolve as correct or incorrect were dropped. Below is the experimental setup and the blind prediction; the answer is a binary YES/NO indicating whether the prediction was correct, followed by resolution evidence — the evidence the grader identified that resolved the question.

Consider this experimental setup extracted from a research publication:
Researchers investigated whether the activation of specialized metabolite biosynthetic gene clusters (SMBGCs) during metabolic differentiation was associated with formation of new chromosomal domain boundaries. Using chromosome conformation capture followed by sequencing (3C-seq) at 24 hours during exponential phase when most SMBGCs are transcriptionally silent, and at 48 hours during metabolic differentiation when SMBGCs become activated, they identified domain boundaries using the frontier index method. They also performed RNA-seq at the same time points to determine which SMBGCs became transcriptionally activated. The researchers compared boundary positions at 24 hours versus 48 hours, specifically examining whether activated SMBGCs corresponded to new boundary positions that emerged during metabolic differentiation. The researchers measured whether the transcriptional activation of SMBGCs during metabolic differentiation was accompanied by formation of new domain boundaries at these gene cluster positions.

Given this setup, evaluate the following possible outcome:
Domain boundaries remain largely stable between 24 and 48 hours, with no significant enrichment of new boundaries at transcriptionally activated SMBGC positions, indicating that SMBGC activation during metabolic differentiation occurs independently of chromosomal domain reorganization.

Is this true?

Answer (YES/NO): NO